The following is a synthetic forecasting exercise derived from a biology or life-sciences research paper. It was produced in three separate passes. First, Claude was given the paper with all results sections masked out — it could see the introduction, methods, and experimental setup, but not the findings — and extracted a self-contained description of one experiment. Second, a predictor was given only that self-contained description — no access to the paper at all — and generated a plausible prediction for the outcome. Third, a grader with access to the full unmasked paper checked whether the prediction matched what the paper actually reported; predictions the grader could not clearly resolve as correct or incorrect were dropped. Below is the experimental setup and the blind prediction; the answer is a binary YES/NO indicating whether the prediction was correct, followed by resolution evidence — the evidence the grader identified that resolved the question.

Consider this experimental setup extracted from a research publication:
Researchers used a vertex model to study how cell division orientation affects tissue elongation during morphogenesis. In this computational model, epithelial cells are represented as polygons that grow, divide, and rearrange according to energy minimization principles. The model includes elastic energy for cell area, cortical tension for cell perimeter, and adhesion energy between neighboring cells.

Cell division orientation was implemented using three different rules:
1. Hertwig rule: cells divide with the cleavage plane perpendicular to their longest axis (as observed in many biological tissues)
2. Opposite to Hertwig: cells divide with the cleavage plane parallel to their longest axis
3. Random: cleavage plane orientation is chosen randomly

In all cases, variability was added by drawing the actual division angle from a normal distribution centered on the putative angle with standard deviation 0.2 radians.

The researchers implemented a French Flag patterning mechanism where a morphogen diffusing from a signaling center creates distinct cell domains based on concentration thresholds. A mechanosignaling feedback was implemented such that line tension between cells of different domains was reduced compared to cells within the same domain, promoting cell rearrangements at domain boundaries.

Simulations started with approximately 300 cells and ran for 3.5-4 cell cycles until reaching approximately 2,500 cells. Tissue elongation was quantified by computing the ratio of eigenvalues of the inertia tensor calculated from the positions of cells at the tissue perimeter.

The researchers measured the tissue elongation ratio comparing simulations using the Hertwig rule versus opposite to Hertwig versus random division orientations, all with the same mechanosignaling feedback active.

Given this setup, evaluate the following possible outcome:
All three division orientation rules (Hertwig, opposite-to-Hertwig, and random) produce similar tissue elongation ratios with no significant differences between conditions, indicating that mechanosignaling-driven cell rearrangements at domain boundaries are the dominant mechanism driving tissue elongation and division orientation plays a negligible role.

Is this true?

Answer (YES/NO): NO